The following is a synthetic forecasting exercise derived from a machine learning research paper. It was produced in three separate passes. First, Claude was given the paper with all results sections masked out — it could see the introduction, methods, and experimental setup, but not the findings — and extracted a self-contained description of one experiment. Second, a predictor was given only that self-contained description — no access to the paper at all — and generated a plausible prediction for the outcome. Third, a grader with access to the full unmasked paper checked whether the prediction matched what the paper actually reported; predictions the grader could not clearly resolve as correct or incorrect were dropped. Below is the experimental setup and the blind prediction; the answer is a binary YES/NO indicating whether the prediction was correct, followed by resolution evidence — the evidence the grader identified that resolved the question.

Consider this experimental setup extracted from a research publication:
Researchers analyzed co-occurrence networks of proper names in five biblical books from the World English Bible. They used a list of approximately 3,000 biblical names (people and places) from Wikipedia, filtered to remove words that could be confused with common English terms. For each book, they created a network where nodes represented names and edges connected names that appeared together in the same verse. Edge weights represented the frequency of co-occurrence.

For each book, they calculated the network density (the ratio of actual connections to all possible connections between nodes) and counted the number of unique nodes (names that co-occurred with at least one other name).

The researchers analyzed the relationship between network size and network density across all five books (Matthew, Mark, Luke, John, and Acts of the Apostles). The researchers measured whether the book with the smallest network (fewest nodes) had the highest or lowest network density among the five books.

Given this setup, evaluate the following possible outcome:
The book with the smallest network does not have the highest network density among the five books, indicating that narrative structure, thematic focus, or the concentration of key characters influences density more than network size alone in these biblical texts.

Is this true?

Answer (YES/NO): NO